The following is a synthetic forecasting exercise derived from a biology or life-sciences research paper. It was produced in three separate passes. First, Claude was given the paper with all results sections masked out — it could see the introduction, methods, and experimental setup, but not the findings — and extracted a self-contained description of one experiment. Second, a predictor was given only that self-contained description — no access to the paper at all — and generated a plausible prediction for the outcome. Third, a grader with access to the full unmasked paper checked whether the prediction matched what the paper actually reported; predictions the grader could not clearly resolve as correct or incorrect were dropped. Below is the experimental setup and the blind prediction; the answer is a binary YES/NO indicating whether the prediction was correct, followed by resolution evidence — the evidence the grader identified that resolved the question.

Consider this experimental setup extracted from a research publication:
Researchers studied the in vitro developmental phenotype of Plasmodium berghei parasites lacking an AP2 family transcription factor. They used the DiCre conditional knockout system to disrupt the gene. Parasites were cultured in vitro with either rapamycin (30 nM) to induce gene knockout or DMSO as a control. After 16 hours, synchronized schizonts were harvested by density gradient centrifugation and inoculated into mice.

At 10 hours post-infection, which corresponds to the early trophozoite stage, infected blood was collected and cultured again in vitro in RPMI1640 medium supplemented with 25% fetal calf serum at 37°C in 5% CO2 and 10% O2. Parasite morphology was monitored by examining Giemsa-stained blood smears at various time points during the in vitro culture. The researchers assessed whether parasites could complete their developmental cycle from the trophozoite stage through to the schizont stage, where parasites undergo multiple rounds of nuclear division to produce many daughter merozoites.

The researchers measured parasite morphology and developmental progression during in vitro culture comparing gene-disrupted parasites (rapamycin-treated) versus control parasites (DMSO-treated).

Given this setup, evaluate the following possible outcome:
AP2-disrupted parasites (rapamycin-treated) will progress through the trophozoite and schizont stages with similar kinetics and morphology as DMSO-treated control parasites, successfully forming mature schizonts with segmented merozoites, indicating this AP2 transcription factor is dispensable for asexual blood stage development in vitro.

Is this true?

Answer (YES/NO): NO